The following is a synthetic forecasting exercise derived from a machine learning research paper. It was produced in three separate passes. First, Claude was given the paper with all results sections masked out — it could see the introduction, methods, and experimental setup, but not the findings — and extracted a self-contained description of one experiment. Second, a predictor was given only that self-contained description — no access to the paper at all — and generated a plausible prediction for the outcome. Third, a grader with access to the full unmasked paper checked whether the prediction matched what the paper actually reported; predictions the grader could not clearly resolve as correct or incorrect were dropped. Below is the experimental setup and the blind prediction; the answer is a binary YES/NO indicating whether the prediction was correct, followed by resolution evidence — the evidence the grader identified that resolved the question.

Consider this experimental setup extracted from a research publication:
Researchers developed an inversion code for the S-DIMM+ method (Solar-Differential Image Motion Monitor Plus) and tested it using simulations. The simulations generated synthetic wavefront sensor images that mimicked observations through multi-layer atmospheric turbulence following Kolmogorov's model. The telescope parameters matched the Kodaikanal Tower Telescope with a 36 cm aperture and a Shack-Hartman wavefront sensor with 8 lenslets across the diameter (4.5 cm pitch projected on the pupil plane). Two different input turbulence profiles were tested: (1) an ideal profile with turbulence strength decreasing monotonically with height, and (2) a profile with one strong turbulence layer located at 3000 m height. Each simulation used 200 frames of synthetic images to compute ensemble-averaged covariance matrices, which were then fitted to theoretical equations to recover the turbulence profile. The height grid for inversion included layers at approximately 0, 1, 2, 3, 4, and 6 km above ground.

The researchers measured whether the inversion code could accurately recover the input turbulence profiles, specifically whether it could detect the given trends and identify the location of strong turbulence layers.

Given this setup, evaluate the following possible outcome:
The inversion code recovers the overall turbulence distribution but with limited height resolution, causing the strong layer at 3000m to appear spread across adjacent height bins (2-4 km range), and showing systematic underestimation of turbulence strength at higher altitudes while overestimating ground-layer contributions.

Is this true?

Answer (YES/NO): NO